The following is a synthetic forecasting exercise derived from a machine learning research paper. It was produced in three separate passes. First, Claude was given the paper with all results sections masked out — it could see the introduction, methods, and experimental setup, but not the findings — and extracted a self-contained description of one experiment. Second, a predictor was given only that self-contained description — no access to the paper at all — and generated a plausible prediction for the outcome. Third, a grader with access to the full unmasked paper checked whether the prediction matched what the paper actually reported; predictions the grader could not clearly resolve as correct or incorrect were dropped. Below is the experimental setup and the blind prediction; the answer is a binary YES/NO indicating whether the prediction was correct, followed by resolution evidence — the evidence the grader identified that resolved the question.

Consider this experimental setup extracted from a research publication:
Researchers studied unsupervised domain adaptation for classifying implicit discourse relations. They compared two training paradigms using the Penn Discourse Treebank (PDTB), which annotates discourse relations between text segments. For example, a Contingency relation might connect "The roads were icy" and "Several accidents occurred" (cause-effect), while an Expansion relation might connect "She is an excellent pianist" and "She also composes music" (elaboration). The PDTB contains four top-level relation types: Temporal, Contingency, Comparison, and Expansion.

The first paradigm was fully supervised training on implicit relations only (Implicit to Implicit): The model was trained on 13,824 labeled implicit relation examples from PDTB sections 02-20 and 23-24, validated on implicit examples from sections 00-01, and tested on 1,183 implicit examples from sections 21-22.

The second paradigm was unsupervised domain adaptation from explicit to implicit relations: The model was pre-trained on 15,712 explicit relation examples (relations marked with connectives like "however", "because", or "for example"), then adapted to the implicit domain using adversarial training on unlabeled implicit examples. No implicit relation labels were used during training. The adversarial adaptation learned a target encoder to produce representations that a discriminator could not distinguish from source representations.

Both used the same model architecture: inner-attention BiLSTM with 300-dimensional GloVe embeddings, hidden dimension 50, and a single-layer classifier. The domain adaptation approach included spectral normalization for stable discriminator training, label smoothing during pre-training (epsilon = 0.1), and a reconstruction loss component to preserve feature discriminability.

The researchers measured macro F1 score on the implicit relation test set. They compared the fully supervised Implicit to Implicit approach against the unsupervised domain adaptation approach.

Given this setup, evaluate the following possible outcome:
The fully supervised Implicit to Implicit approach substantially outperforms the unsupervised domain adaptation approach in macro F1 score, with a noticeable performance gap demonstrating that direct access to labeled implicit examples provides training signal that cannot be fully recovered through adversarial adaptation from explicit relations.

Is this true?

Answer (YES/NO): NO